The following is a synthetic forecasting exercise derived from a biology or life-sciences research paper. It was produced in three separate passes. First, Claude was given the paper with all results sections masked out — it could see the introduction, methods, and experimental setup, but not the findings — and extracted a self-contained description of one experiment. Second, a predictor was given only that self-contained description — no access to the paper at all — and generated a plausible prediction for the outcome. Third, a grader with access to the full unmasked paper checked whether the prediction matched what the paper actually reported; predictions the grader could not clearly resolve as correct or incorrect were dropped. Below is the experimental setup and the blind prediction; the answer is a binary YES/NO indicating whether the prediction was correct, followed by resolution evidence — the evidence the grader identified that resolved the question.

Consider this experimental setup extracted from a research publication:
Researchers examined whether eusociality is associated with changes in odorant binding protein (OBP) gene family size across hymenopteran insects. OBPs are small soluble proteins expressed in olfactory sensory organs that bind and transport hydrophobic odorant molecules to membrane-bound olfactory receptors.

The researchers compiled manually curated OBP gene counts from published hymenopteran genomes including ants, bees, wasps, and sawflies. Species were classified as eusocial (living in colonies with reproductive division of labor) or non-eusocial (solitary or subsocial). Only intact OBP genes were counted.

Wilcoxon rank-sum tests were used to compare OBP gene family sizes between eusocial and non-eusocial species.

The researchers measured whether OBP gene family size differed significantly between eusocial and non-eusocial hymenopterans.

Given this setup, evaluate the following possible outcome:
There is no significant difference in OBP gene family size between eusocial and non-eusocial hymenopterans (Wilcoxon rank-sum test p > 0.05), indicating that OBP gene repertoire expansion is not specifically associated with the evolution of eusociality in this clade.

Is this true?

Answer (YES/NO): YES